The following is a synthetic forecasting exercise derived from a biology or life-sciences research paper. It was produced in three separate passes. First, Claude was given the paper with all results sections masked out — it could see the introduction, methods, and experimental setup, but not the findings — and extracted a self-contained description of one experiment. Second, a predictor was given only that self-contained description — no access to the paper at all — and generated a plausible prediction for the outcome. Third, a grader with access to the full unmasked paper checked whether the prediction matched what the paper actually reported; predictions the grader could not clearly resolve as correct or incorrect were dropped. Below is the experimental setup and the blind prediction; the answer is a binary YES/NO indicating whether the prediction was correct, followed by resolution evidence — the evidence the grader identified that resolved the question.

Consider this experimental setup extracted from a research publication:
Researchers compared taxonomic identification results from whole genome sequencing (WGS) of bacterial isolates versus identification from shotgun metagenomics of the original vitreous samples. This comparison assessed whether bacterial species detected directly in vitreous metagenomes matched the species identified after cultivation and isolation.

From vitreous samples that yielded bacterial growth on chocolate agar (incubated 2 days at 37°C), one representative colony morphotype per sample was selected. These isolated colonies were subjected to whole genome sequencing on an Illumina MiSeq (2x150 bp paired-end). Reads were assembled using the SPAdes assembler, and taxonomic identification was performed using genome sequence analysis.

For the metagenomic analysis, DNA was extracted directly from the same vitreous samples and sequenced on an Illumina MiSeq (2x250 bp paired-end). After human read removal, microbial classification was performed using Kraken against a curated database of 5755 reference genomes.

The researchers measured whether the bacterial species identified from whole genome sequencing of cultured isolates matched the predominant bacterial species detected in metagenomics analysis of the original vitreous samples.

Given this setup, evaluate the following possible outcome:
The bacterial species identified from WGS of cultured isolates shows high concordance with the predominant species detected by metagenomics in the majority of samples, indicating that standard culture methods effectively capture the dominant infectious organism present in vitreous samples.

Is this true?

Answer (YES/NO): YES